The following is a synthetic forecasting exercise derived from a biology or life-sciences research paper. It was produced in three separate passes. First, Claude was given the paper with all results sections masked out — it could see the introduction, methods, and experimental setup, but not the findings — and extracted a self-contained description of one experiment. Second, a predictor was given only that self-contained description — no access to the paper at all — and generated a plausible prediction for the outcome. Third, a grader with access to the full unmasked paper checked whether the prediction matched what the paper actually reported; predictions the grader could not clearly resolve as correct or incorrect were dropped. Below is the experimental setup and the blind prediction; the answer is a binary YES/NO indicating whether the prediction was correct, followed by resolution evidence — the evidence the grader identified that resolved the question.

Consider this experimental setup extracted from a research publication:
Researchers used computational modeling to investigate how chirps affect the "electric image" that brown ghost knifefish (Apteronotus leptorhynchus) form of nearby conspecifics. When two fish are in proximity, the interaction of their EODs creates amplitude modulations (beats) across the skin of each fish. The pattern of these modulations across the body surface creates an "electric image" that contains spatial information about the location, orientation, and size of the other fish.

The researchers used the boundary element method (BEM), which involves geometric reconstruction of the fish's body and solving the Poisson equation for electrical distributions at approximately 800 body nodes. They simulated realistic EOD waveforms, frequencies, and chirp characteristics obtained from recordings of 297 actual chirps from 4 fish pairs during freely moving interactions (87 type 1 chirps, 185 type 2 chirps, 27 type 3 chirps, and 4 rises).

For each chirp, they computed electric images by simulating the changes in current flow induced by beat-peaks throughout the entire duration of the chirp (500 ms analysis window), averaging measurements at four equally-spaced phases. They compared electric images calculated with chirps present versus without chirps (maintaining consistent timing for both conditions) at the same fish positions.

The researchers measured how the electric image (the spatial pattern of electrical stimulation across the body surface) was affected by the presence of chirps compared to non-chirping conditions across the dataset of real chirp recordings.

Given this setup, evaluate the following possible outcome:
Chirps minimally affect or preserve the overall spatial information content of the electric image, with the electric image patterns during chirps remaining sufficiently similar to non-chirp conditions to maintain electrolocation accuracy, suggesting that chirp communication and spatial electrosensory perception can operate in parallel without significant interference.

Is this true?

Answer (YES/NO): NO